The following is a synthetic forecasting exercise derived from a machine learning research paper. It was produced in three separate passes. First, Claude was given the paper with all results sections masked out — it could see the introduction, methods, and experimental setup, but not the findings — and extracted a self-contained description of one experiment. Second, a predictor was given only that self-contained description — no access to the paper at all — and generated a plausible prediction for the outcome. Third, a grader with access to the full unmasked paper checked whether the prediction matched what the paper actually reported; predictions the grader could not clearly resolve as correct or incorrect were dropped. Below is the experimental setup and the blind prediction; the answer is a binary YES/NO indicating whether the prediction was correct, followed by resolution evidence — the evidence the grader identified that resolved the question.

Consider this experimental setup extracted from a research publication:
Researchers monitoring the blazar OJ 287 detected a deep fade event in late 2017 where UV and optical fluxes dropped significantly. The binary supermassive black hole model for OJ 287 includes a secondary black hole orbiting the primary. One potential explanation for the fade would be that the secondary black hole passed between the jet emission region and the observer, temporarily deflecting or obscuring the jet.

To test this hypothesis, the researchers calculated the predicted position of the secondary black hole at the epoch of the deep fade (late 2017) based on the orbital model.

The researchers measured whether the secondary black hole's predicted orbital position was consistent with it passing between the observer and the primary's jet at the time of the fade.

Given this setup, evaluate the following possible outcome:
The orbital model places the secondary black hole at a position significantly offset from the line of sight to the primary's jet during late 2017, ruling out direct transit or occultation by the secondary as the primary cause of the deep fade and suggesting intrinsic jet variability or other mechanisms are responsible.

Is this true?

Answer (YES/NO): YES